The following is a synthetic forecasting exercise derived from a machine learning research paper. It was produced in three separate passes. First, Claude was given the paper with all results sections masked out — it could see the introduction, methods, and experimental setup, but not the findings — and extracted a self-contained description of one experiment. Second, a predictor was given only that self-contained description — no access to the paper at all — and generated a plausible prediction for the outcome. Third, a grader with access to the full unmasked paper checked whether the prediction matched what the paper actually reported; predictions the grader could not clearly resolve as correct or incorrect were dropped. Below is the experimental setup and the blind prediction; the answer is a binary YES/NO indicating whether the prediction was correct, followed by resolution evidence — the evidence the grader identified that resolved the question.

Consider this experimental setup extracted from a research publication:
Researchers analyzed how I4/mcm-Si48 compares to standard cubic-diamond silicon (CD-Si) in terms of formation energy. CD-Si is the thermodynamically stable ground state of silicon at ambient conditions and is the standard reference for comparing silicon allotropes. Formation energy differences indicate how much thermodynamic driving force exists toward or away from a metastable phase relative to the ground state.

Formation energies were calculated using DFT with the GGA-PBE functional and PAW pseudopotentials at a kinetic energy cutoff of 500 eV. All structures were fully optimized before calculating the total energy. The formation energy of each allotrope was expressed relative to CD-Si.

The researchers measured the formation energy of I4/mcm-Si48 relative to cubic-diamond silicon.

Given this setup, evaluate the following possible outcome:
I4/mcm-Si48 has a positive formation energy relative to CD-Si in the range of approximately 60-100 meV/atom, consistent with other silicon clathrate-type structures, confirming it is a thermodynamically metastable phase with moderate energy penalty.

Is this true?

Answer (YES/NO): NO